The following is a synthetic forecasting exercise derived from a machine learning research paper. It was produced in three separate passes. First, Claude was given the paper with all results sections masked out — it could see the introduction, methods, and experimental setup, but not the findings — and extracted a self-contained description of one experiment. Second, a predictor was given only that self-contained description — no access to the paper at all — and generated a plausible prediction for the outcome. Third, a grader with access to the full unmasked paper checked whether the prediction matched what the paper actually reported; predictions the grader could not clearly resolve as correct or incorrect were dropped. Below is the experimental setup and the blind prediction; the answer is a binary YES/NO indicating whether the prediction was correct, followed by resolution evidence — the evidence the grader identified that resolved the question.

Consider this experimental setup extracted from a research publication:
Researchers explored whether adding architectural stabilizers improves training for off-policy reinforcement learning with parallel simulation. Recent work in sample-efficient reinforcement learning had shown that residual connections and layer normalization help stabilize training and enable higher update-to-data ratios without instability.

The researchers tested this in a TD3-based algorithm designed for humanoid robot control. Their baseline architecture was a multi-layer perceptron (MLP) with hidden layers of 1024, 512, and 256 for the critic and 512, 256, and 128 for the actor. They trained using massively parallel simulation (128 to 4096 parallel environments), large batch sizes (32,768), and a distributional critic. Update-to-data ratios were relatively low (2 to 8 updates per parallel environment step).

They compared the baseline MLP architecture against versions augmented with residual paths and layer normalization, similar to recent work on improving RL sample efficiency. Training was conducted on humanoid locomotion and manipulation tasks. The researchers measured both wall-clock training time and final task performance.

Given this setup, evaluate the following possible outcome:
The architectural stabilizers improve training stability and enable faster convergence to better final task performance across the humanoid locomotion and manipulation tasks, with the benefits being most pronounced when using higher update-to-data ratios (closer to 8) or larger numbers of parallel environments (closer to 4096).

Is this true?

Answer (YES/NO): NO